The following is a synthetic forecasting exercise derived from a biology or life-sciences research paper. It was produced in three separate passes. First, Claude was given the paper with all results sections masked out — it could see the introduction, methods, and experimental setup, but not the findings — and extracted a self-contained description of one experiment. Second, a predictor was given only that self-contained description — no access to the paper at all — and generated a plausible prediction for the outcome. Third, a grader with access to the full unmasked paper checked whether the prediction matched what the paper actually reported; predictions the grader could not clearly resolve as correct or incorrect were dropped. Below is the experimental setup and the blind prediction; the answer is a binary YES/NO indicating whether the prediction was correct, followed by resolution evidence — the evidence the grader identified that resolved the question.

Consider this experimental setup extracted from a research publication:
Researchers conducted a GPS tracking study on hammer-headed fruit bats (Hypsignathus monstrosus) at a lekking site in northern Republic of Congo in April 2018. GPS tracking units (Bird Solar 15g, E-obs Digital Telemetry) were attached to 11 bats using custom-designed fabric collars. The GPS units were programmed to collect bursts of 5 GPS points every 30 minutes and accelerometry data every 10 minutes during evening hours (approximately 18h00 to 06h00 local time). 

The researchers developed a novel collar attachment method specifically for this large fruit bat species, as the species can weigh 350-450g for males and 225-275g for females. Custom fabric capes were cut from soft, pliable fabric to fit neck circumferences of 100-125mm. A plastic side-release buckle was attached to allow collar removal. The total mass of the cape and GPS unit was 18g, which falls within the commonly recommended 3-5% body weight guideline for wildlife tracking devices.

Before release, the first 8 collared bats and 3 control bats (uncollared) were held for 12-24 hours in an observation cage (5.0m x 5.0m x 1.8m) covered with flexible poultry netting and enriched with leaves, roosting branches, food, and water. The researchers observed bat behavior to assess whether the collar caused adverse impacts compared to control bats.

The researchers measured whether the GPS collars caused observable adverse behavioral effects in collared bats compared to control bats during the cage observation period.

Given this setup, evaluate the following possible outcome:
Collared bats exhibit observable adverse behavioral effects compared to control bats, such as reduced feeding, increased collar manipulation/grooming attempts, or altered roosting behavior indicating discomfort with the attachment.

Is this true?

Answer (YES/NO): NO